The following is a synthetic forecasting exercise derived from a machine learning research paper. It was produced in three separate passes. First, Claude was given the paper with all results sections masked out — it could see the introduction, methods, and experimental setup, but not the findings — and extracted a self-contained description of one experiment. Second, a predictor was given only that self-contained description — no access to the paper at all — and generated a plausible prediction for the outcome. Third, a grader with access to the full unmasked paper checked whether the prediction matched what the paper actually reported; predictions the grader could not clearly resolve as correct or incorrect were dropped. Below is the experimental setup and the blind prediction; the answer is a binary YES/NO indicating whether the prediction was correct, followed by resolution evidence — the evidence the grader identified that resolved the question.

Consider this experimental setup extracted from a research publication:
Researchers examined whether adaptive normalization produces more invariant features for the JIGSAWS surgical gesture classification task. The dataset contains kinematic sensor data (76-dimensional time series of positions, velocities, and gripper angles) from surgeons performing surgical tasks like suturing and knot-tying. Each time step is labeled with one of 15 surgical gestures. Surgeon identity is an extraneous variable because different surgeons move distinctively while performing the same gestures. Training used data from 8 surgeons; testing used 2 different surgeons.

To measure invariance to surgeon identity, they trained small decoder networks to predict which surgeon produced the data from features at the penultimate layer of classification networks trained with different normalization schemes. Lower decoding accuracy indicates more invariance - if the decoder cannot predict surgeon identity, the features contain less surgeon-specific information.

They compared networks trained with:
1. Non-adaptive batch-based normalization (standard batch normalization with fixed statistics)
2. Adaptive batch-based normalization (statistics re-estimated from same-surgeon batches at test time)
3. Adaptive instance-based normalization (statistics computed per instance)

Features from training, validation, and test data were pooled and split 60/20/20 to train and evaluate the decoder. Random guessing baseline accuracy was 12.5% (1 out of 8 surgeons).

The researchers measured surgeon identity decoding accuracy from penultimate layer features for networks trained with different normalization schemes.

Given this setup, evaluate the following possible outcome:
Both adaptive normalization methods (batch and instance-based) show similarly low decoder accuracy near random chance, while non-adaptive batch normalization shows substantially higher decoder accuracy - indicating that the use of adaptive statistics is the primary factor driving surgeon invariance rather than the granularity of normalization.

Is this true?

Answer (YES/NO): NO